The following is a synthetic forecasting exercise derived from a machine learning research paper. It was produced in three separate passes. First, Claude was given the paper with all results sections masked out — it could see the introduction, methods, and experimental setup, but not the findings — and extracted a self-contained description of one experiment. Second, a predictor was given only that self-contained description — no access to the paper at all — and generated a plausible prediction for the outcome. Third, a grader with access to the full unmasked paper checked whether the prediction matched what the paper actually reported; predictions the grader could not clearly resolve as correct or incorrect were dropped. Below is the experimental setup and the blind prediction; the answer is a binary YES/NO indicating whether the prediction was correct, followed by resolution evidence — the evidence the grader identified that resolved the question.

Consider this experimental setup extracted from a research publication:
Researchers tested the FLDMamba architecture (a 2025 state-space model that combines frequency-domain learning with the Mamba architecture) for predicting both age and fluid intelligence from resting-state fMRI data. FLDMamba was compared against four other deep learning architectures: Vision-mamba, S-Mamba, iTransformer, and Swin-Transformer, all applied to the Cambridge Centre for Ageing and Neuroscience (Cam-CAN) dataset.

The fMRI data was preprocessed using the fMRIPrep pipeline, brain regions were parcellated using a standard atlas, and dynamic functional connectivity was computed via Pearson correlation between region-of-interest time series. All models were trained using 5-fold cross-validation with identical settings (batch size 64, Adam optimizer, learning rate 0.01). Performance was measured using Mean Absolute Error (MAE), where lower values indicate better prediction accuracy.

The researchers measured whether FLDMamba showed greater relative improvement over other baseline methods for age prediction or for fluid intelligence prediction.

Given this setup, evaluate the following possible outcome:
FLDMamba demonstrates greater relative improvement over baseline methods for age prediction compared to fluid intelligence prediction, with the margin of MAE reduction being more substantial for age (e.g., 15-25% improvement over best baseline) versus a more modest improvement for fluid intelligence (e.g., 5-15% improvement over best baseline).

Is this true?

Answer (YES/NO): NO